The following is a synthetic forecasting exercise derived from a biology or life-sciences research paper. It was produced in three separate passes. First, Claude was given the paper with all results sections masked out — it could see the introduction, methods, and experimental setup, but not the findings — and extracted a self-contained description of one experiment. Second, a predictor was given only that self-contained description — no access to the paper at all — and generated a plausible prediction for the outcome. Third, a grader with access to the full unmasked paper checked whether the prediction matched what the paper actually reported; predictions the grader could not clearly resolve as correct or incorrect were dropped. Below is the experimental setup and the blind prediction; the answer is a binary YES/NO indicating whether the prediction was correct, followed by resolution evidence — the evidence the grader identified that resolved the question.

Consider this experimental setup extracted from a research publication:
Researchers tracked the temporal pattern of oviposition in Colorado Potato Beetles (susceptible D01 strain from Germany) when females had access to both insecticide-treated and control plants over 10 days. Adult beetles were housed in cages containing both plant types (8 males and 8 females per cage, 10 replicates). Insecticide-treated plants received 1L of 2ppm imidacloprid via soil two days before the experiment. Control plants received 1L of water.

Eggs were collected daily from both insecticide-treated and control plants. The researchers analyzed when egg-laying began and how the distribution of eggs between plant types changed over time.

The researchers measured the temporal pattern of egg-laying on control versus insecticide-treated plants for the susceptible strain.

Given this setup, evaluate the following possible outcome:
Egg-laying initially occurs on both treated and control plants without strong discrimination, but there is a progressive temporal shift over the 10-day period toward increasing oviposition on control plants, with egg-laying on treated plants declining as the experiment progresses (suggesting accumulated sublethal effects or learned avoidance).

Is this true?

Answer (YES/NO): NO